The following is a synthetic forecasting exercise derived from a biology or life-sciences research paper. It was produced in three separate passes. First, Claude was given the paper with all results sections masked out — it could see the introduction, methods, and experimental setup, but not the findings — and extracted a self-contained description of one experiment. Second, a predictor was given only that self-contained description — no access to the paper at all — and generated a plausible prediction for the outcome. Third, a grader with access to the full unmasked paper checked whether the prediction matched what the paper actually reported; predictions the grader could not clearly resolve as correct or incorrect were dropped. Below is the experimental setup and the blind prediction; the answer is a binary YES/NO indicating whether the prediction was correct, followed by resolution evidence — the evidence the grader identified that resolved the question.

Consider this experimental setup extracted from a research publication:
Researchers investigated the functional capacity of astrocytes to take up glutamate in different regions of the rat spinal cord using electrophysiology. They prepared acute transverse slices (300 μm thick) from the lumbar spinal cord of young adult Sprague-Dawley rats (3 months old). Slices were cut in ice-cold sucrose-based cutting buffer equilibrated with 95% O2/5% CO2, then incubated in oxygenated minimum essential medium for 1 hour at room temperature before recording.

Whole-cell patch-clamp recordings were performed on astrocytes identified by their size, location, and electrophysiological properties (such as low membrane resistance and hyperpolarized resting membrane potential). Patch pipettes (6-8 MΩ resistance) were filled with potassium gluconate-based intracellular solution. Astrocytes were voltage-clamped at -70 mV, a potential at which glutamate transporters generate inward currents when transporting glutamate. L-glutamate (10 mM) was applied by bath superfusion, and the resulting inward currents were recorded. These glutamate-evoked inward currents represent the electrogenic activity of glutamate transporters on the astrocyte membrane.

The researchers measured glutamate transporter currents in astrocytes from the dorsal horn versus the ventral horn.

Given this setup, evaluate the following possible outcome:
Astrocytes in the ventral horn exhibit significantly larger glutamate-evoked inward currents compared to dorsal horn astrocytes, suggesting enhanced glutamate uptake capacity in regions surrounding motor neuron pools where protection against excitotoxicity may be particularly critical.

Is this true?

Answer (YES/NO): NO